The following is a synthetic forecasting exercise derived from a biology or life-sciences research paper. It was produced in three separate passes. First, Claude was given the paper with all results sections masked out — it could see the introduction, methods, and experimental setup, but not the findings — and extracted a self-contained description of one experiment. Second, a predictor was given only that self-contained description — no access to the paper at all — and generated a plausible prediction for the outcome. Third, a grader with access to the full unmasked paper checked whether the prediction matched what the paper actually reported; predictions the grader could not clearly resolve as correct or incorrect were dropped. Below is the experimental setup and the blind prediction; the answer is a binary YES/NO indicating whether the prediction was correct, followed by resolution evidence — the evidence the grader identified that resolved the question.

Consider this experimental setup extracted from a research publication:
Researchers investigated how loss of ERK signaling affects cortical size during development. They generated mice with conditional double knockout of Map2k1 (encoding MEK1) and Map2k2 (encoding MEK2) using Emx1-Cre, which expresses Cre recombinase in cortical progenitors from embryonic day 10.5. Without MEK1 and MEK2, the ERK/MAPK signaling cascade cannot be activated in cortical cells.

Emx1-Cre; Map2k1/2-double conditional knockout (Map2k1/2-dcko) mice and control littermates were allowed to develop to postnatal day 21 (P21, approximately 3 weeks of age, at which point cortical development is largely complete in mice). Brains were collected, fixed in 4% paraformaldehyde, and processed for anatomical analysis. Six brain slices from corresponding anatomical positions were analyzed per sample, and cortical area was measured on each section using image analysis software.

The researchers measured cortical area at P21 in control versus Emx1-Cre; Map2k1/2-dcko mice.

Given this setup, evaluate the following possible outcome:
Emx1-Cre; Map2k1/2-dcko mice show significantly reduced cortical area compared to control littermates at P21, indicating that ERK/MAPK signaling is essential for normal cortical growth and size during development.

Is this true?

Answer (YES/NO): YES